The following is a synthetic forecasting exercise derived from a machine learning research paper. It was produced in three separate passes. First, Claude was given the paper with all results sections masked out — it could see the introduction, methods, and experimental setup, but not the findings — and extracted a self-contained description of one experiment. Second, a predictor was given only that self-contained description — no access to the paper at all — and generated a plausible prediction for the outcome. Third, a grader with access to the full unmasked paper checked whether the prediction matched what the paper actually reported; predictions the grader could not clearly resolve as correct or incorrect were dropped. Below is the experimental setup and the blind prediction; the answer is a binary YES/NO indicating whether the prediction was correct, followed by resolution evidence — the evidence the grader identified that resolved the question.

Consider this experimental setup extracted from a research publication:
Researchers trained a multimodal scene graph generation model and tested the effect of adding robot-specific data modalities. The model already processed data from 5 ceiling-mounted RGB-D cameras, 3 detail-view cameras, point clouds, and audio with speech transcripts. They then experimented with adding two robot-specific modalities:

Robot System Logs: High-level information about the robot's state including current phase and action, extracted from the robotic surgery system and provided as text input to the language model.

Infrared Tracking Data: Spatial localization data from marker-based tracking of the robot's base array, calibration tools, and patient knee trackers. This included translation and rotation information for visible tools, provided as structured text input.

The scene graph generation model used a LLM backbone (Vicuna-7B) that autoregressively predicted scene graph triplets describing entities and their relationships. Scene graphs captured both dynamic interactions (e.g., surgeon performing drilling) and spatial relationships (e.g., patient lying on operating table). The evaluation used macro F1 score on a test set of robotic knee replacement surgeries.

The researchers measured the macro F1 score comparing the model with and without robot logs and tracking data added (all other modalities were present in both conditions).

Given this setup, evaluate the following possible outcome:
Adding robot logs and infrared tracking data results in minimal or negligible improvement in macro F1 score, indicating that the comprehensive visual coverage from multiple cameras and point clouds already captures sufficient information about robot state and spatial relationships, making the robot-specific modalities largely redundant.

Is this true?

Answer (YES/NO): NO